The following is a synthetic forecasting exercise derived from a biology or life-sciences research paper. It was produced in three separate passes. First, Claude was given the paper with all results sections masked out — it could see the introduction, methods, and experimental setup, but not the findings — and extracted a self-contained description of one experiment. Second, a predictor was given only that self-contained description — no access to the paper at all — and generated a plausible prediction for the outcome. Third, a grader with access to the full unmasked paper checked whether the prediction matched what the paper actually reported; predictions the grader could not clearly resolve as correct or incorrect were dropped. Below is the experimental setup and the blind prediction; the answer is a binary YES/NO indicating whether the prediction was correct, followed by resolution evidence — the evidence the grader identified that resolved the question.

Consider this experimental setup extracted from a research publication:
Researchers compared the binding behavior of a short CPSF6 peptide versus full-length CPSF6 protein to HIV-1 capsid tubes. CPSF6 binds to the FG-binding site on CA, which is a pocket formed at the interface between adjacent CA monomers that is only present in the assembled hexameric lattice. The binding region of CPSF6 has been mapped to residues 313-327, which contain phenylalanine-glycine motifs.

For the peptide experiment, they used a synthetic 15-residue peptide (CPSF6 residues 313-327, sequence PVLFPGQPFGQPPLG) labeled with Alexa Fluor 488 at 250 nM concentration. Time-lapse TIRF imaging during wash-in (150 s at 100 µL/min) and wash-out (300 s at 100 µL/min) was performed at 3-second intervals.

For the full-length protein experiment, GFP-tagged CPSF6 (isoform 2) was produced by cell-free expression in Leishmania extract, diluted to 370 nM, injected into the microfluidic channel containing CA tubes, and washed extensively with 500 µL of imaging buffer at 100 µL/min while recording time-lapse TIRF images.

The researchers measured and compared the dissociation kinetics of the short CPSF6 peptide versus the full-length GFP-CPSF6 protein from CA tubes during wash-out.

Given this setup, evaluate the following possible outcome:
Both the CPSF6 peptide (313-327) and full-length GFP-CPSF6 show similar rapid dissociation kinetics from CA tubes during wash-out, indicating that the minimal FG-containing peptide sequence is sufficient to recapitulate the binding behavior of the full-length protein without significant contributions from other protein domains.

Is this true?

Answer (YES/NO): NO